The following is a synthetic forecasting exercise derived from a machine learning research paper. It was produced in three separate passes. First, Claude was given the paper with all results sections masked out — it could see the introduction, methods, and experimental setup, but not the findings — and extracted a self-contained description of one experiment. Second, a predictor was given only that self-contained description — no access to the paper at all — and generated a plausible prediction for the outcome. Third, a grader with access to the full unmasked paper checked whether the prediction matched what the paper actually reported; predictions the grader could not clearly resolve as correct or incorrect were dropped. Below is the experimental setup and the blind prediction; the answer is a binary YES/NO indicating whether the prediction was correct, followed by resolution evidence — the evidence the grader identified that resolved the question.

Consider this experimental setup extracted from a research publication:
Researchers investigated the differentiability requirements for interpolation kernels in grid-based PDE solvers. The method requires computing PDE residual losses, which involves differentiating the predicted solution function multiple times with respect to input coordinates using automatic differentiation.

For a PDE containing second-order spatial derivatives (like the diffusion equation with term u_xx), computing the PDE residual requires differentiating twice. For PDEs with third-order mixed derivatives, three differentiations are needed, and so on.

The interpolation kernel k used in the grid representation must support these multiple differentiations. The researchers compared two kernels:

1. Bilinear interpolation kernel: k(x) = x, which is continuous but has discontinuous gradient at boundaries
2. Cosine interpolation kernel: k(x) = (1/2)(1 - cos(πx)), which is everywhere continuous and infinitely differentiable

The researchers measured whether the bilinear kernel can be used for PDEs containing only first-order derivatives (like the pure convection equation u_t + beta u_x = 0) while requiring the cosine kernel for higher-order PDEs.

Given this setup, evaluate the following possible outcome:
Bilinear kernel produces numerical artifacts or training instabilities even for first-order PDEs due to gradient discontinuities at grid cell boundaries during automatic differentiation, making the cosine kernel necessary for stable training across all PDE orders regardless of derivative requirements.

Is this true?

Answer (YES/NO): NO